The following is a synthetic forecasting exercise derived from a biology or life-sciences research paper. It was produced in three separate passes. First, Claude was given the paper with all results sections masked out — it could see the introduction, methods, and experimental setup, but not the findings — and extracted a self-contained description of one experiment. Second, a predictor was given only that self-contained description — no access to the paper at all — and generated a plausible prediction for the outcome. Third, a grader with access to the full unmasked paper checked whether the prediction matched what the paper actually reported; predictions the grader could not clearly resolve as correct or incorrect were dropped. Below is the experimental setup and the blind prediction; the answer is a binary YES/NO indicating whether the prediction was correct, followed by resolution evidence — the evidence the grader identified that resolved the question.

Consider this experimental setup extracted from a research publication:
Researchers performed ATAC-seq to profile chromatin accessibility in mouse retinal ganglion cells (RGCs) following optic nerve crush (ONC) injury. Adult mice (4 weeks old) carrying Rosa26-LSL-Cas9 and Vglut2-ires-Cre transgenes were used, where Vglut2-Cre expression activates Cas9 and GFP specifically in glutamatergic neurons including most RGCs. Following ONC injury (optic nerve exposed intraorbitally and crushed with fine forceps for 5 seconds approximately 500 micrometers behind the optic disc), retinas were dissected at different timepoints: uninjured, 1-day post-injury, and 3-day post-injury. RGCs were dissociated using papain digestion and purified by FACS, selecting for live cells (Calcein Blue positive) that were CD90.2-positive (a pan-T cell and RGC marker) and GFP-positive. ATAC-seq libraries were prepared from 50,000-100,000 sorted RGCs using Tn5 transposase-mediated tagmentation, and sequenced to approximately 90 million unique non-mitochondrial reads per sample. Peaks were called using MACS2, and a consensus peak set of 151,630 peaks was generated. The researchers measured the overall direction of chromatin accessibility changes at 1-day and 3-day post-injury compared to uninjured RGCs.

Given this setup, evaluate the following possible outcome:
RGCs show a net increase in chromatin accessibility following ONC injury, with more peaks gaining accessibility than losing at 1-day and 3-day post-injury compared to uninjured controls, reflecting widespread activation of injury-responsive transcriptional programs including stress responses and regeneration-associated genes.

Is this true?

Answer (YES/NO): NO